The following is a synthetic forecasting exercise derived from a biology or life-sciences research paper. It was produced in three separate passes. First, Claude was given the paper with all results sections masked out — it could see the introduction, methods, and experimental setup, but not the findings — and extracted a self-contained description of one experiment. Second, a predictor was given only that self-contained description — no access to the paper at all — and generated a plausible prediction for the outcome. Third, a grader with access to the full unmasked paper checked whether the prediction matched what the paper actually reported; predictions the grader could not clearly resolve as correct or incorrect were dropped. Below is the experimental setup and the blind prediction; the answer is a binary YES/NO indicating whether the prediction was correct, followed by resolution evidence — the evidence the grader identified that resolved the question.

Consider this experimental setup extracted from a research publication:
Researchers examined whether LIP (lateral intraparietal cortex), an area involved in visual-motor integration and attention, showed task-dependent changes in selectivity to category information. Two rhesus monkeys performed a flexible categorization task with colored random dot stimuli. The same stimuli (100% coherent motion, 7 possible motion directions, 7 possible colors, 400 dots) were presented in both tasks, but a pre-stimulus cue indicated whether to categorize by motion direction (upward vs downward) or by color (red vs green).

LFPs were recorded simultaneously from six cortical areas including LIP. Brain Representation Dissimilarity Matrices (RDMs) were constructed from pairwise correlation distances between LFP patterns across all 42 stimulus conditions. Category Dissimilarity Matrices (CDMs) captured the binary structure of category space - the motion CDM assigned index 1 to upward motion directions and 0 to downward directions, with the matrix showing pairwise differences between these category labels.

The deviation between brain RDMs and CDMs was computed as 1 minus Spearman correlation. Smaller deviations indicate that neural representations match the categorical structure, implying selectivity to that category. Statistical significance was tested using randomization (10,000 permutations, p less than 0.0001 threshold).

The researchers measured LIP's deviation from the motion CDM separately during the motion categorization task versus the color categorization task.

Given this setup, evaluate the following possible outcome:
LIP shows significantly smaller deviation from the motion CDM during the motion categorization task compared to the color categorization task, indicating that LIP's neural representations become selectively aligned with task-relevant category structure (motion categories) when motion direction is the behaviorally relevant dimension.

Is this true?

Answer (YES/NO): NO